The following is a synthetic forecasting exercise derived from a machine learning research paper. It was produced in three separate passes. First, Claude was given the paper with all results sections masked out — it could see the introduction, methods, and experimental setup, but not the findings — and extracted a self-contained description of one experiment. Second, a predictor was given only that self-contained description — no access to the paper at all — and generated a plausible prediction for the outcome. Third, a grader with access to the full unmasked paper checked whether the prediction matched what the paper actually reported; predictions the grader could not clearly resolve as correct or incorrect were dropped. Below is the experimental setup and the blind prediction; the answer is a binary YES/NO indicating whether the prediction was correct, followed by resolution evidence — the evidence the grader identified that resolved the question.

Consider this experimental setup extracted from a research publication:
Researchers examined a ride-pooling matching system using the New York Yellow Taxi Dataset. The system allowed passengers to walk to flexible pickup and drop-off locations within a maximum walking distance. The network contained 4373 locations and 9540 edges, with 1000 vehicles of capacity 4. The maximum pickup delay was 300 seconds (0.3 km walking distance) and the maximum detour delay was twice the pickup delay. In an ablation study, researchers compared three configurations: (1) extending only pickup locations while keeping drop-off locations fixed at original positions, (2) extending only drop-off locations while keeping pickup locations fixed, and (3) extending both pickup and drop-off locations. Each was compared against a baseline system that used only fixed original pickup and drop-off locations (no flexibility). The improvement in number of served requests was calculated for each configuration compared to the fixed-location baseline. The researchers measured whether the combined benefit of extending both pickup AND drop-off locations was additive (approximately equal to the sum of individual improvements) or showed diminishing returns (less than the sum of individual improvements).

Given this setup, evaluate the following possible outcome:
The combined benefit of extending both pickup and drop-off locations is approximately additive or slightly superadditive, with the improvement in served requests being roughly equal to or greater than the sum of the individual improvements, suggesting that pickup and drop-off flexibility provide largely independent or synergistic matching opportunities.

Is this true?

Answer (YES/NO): NO